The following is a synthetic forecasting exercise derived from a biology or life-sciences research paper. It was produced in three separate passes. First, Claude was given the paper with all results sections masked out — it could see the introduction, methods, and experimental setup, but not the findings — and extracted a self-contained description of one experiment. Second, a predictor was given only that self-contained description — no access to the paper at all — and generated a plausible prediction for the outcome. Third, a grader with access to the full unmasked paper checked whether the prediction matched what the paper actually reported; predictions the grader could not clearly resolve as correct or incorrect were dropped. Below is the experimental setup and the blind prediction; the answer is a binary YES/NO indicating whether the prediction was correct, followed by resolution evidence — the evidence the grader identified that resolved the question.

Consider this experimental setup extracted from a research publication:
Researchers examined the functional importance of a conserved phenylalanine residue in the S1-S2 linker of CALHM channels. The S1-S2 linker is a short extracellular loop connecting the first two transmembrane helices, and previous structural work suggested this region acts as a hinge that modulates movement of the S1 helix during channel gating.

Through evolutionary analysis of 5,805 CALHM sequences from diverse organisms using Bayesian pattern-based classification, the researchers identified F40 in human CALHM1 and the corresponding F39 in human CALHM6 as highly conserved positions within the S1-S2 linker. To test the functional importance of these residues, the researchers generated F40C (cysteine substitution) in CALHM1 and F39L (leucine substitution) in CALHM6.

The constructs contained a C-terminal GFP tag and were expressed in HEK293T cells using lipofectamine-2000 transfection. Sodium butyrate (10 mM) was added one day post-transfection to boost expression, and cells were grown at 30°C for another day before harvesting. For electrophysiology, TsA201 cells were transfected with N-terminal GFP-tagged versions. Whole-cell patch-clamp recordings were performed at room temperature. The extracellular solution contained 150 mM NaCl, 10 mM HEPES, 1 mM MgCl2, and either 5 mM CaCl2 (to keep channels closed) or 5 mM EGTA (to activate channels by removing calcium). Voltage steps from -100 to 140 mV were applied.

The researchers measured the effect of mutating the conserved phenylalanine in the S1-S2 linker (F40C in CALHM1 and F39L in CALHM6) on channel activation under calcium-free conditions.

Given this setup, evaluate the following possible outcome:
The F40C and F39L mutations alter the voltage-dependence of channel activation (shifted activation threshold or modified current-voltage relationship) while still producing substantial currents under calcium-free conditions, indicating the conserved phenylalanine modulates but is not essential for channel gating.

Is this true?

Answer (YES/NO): NO